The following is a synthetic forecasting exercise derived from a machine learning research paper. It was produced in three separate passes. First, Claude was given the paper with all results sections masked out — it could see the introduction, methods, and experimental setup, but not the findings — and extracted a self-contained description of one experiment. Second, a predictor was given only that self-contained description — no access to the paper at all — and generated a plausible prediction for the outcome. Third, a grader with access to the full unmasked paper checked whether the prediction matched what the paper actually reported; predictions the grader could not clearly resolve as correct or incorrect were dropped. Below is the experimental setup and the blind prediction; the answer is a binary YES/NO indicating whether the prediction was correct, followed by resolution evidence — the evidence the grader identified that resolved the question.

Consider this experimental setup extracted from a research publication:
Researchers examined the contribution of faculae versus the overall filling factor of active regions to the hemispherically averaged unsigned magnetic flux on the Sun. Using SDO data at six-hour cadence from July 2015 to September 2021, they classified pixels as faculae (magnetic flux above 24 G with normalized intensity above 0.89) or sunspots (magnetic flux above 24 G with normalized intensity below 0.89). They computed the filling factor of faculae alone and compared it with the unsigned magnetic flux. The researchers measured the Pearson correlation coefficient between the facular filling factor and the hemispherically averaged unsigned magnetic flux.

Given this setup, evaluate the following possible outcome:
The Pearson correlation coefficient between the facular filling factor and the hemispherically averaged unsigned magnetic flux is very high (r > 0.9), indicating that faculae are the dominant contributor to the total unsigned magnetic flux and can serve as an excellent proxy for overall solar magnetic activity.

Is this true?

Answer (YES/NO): YES